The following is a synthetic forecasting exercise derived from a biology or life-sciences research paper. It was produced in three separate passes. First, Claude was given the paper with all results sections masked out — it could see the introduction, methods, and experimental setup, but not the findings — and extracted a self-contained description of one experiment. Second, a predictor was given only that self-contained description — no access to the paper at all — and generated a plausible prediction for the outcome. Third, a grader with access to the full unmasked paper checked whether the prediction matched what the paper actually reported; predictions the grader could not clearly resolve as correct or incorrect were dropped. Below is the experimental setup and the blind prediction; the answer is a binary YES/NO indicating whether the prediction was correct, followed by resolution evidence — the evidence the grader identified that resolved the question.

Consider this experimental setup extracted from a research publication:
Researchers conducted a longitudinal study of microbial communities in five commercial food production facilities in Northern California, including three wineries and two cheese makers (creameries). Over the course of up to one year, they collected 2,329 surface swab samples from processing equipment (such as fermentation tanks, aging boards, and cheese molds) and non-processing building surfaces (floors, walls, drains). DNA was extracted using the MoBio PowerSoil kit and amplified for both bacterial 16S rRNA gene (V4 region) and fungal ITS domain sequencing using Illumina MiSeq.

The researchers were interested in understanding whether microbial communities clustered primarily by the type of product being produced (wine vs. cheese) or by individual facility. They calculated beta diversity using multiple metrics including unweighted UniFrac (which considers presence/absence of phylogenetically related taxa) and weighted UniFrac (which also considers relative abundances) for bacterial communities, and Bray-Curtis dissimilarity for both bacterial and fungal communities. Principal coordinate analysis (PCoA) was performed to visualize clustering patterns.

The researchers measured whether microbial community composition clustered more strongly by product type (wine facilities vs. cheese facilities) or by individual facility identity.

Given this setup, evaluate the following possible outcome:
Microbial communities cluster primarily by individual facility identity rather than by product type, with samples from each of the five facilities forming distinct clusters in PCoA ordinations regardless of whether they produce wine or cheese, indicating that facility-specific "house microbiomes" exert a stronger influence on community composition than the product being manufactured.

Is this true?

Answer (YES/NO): NO